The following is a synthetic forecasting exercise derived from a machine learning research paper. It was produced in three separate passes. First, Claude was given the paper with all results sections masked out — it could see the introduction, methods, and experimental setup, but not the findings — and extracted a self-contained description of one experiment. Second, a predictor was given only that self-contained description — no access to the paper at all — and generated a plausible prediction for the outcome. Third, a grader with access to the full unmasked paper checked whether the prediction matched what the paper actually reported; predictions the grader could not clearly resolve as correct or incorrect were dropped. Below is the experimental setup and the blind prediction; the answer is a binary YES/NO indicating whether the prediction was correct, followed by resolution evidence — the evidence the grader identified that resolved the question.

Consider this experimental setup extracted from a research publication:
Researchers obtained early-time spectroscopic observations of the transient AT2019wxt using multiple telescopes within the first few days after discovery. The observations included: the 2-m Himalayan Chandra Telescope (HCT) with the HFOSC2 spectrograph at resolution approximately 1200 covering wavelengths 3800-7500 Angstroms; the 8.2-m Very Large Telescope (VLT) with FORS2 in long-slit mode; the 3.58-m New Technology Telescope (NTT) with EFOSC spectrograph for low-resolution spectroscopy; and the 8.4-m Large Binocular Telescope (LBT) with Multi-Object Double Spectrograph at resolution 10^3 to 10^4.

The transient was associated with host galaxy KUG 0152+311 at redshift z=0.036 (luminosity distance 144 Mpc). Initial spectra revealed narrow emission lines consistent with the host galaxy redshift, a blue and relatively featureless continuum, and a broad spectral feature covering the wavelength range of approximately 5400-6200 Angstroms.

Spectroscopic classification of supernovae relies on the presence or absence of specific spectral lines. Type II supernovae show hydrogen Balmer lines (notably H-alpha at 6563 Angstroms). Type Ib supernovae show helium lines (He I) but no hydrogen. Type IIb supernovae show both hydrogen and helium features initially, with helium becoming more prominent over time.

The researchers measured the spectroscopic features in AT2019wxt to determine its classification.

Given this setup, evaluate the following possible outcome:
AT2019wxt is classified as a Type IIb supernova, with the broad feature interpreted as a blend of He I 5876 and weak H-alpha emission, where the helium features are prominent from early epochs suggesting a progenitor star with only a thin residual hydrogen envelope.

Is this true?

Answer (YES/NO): NO